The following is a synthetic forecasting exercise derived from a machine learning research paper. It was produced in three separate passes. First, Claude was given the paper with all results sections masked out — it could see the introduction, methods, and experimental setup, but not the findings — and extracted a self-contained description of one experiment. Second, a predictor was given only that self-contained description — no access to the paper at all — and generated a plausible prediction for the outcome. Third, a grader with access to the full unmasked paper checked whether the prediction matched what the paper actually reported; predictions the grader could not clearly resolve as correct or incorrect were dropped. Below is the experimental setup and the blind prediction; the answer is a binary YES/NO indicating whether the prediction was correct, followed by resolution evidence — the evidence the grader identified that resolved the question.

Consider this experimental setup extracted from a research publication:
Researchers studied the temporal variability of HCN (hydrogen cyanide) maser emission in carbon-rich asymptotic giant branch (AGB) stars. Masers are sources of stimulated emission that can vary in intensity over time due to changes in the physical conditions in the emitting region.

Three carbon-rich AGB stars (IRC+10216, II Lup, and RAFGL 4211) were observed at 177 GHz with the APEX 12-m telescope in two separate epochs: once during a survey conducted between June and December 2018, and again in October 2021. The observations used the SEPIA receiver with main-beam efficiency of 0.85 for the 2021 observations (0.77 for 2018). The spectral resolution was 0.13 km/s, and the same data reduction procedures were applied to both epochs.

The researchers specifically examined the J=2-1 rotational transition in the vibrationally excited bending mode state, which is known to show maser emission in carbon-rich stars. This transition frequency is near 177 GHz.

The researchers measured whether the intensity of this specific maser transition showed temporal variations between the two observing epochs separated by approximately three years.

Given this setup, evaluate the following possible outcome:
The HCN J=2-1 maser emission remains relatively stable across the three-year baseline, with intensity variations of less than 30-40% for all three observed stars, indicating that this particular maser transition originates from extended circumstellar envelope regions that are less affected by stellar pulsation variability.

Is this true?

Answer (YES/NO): NO